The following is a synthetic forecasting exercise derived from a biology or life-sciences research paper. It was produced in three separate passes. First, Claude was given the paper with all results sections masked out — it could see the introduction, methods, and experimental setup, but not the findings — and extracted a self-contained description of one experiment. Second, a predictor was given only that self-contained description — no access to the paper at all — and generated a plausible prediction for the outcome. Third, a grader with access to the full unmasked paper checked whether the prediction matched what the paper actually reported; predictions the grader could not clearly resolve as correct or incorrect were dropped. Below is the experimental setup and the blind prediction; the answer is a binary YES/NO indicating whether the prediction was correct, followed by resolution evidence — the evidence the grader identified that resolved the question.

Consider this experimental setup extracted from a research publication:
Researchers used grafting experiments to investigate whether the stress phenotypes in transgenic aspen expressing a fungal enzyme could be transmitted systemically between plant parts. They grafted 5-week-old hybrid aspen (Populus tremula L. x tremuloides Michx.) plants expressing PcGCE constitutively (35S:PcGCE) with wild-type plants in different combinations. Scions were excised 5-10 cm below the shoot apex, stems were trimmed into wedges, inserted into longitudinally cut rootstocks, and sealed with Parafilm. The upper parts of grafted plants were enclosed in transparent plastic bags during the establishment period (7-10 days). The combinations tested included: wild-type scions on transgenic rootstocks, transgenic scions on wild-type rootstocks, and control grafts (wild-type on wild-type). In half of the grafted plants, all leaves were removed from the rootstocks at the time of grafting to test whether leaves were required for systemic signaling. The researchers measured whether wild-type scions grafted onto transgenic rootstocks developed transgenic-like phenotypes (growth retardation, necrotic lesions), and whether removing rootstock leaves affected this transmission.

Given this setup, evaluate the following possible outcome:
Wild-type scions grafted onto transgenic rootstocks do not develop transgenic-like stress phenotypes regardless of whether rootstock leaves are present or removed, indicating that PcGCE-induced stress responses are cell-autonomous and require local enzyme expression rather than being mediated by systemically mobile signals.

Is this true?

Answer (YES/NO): NO